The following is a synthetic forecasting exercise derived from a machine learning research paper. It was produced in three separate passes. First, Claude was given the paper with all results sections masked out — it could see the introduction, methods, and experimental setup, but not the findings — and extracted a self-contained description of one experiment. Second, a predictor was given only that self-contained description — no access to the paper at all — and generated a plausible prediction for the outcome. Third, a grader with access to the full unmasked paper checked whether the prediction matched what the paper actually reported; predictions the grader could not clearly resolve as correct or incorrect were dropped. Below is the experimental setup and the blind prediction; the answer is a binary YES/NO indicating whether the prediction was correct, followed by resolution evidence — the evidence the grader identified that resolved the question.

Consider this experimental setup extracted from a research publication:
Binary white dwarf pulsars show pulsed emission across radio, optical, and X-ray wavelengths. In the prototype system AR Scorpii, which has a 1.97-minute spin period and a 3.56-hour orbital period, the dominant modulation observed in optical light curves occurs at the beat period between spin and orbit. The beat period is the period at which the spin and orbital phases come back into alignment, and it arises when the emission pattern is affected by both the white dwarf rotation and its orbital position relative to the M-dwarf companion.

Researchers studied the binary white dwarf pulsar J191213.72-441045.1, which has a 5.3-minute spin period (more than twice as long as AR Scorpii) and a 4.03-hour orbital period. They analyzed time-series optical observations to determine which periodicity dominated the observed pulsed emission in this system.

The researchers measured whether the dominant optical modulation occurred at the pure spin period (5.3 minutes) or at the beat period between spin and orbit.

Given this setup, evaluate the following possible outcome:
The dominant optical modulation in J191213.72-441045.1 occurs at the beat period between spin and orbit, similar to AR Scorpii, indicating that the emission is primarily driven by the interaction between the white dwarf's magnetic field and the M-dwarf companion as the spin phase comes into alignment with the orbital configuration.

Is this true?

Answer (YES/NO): NO